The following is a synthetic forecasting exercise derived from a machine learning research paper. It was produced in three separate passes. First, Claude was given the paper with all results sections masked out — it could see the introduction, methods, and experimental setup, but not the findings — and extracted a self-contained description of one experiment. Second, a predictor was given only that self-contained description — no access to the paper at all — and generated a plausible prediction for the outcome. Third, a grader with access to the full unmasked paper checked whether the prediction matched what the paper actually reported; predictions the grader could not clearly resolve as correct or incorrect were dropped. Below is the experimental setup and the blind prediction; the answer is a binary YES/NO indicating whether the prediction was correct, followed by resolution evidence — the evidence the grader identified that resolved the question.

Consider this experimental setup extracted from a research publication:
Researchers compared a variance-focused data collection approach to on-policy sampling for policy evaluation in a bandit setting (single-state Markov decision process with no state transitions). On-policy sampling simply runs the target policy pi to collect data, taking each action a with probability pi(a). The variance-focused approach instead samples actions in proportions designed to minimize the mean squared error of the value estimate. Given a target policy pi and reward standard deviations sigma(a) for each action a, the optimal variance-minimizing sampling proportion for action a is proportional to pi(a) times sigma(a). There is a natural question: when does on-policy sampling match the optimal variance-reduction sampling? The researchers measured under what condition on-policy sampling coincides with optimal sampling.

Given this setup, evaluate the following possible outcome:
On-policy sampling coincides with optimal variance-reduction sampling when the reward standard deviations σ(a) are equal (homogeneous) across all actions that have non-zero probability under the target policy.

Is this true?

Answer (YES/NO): YES